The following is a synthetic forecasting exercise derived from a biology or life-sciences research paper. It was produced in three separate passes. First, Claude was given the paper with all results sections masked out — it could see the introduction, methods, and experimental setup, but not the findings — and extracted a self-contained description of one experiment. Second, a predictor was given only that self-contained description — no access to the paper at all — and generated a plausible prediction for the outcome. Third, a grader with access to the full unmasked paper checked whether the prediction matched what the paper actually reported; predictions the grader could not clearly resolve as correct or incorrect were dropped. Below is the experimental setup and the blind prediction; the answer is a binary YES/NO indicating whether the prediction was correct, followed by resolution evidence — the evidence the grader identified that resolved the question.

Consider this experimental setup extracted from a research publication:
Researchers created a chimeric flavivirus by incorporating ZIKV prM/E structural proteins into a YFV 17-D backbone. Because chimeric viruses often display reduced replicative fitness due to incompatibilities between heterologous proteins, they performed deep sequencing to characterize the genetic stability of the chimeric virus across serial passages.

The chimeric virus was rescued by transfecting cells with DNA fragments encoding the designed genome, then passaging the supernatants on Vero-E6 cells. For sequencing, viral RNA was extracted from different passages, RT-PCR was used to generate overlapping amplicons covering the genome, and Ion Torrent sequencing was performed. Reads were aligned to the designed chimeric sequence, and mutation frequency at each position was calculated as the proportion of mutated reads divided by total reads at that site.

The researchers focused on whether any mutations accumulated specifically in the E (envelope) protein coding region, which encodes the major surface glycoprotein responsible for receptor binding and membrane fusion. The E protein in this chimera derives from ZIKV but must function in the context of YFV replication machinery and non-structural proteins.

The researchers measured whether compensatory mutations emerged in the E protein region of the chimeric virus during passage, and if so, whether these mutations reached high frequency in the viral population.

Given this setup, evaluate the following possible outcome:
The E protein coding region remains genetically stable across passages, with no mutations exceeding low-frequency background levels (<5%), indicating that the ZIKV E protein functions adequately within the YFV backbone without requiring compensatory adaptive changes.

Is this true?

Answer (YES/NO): NO